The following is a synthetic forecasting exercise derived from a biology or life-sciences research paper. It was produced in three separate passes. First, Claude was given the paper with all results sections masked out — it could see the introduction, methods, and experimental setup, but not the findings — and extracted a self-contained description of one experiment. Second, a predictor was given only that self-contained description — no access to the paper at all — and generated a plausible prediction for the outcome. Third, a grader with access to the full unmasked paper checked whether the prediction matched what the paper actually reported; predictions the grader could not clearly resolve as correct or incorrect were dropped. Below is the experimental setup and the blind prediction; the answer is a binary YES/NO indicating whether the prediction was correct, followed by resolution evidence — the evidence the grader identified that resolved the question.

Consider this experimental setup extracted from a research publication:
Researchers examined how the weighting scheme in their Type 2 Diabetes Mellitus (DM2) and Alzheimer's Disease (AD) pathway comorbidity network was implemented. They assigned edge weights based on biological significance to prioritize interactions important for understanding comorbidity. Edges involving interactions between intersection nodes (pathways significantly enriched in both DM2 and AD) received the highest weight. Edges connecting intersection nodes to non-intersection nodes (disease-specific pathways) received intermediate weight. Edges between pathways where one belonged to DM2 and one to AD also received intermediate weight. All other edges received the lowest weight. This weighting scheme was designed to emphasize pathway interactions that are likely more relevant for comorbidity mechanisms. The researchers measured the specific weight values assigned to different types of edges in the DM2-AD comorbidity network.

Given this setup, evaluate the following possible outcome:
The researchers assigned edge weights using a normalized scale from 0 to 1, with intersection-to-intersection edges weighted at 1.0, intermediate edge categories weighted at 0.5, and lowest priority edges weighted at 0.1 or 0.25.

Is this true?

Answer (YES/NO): NO